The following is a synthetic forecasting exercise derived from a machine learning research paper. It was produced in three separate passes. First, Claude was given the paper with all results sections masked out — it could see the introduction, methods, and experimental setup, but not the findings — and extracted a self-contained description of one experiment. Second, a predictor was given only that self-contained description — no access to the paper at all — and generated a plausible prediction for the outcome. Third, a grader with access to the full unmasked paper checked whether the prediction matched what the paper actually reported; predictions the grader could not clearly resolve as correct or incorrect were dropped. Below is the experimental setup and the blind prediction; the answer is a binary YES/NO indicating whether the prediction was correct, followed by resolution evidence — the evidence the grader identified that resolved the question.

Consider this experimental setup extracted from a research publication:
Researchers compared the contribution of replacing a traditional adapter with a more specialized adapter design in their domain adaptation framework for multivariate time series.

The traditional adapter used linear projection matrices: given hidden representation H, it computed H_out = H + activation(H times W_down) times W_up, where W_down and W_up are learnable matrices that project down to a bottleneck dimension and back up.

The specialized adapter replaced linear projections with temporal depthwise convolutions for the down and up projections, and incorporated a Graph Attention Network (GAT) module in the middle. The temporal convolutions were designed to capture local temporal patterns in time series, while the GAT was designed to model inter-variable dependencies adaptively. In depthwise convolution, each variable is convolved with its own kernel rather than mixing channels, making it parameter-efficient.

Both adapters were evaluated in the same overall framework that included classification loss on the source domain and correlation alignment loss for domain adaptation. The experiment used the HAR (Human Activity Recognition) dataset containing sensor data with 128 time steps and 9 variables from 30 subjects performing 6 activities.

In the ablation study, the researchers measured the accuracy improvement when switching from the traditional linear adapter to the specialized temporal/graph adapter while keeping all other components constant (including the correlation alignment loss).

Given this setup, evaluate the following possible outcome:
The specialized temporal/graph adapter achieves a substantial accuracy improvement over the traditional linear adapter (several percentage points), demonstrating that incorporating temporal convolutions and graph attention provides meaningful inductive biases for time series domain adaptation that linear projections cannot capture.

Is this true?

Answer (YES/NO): NO